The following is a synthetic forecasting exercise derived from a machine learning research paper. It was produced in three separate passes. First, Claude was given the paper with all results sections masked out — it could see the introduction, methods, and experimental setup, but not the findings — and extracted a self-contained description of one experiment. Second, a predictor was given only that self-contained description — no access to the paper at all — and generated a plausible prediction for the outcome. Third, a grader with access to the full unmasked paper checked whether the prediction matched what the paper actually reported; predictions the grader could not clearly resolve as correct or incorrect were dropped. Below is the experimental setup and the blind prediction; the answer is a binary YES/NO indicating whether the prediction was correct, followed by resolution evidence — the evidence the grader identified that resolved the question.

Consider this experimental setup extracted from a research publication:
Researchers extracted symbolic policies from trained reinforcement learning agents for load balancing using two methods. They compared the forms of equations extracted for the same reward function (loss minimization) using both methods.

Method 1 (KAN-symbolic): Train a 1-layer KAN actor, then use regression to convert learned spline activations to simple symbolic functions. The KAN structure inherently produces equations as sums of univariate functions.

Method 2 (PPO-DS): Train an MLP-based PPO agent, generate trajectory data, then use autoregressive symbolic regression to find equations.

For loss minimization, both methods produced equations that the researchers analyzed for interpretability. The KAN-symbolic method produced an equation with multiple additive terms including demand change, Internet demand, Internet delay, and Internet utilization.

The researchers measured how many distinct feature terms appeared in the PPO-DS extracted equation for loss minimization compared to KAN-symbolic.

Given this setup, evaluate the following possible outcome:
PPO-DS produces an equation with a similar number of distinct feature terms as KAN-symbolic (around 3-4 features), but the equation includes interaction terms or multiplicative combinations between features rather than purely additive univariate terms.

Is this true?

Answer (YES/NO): NO